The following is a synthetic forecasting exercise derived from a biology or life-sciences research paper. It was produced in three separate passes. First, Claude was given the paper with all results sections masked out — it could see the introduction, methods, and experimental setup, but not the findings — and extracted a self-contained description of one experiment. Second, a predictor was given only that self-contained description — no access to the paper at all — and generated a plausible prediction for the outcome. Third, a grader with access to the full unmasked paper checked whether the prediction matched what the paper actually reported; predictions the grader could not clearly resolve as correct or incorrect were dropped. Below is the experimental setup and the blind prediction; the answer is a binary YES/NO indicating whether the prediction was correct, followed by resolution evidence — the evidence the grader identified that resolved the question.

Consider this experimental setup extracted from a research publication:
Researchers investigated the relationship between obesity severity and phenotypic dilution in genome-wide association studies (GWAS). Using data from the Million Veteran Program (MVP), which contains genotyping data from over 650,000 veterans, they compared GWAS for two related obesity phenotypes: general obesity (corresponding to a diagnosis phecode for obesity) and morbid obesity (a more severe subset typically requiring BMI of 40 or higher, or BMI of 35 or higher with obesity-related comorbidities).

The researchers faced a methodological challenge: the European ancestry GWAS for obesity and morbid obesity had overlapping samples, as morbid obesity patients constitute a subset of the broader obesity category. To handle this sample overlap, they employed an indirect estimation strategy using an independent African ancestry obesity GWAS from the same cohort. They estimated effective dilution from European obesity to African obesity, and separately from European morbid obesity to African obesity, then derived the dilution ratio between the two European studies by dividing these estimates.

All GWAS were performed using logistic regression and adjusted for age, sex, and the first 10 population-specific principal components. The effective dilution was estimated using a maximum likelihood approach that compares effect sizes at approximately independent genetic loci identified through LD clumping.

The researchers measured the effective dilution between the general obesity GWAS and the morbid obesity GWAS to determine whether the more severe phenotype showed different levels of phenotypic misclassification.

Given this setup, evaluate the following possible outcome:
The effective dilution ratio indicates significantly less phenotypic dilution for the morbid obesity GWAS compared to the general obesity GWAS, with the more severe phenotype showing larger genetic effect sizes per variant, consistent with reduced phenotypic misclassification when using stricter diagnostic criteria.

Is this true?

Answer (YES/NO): YES